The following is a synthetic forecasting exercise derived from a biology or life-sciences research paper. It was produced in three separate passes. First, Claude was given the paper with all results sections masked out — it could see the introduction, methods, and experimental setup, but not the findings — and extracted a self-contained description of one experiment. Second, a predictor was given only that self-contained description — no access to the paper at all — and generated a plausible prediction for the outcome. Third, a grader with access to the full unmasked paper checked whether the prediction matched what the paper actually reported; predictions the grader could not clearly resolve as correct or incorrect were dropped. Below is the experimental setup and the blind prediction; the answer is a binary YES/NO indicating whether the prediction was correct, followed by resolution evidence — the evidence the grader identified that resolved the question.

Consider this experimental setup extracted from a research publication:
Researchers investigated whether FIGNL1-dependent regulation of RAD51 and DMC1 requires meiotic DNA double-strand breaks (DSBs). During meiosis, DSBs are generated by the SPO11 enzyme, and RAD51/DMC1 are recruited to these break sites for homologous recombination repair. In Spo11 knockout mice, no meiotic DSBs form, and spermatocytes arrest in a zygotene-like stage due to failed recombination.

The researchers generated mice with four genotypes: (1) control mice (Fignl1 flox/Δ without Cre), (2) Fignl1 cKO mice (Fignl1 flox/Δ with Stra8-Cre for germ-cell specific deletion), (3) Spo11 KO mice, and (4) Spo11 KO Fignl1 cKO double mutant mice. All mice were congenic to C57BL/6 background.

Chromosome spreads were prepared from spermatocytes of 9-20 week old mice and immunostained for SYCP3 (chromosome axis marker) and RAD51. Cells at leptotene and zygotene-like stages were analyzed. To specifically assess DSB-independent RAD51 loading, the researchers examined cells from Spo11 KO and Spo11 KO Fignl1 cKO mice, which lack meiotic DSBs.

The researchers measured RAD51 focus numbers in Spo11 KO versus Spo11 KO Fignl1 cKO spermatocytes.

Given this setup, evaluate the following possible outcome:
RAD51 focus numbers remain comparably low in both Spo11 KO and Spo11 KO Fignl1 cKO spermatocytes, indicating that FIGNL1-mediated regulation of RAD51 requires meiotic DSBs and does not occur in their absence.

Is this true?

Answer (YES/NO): NO